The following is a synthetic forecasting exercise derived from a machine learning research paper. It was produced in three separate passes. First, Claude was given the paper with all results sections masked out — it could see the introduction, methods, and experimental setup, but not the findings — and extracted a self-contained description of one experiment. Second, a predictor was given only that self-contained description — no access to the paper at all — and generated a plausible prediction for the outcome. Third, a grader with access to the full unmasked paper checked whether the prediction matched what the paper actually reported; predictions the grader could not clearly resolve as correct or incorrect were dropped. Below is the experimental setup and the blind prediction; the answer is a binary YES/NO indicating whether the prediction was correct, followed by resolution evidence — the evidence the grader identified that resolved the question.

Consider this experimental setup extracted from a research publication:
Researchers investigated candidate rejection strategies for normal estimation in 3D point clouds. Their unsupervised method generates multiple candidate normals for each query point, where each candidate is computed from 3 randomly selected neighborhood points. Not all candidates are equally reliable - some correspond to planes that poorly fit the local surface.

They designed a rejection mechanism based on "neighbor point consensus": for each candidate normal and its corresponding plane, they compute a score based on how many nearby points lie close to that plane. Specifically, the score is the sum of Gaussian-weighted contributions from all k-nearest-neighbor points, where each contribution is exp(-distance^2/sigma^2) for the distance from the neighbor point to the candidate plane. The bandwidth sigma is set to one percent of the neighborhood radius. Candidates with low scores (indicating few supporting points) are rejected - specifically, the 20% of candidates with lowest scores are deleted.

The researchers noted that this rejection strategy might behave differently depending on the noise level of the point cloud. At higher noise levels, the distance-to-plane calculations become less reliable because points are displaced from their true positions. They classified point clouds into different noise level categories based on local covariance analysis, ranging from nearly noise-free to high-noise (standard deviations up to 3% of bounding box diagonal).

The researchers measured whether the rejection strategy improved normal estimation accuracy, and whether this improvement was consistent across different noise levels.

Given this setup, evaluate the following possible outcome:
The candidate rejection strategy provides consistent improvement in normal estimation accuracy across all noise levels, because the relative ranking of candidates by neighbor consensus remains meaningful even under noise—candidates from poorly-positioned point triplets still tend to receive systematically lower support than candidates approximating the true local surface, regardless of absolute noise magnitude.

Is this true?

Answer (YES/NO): NO